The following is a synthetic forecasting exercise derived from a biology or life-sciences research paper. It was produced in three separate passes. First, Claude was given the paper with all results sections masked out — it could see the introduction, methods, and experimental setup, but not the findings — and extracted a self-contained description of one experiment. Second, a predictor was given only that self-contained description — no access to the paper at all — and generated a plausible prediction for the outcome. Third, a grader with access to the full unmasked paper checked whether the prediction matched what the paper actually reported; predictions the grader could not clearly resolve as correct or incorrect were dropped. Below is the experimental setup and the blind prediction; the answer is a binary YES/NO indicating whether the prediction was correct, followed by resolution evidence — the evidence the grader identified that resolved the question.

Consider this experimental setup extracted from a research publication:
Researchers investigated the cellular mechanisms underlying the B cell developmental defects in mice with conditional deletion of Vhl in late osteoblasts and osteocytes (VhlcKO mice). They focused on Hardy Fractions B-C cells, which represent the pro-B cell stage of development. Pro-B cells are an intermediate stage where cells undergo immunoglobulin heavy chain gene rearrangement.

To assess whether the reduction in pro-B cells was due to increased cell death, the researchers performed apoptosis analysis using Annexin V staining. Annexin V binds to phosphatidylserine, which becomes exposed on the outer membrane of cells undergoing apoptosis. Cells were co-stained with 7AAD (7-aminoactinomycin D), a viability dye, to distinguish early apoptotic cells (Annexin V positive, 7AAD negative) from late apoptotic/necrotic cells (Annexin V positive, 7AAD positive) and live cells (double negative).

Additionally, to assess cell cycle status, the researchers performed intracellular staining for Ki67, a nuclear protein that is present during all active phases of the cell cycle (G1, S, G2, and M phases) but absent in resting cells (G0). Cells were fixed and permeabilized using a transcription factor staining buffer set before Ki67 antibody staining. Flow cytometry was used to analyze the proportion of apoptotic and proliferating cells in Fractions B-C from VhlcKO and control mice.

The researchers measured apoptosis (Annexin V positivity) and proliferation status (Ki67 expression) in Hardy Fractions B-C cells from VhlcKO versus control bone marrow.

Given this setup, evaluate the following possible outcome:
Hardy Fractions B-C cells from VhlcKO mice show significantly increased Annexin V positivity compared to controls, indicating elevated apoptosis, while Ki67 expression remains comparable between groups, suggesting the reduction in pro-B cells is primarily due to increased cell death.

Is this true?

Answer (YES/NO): NO